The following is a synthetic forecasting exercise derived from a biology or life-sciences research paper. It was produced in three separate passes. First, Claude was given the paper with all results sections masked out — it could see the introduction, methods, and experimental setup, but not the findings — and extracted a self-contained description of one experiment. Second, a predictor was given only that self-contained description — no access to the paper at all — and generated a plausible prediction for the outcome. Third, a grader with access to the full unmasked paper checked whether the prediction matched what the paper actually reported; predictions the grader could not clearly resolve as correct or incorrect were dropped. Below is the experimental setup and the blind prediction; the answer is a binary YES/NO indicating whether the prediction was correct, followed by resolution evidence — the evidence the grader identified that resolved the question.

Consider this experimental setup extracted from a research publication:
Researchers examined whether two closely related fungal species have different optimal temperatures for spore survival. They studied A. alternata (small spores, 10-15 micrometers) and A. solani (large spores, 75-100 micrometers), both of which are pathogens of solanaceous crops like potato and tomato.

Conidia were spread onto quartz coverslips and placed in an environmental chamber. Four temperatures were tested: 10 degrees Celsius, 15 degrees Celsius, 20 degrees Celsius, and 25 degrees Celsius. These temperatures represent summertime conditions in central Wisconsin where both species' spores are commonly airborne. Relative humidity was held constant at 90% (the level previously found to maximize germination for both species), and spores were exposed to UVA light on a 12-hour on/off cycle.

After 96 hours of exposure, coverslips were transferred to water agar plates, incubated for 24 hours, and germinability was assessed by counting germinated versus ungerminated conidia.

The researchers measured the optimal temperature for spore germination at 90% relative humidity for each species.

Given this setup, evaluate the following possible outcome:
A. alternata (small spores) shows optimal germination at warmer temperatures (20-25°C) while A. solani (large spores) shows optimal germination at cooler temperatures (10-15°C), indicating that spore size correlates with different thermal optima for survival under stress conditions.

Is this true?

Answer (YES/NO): NO